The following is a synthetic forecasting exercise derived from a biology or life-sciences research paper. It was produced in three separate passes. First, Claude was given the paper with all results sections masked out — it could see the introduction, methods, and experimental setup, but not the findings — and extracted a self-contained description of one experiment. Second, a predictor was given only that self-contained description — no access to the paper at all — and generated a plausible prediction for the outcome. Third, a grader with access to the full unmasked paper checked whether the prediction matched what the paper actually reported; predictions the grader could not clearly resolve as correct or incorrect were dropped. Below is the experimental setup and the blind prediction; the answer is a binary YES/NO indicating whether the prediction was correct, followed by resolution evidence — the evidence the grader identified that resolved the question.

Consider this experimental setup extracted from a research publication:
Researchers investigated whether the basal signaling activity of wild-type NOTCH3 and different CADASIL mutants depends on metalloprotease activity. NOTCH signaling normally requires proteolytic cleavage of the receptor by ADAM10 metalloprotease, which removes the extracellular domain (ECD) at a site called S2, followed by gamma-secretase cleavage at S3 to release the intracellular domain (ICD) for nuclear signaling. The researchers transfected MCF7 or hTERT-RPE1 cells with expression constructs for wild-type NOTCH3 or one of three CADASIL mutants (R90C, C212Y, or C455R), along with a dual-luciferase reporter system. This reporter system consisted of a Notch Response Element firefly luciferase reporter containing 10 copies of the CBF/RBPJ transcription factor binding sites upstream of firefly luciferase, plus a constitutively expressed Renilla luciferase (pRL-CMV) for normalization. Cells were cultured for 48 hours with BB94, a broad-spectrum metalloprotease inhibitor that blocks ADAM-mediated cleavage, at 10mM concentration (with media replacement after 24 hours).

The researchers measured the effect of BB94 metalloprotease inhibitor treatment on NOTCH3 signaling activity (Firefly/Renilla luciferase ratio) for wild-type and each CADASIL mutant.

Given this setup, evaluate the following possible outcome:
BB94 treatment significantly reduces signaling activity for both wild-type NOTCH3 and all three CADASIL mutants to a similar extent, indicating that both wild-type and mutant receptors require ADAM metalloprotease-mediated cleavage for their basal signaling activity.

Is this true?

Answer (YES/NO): NO